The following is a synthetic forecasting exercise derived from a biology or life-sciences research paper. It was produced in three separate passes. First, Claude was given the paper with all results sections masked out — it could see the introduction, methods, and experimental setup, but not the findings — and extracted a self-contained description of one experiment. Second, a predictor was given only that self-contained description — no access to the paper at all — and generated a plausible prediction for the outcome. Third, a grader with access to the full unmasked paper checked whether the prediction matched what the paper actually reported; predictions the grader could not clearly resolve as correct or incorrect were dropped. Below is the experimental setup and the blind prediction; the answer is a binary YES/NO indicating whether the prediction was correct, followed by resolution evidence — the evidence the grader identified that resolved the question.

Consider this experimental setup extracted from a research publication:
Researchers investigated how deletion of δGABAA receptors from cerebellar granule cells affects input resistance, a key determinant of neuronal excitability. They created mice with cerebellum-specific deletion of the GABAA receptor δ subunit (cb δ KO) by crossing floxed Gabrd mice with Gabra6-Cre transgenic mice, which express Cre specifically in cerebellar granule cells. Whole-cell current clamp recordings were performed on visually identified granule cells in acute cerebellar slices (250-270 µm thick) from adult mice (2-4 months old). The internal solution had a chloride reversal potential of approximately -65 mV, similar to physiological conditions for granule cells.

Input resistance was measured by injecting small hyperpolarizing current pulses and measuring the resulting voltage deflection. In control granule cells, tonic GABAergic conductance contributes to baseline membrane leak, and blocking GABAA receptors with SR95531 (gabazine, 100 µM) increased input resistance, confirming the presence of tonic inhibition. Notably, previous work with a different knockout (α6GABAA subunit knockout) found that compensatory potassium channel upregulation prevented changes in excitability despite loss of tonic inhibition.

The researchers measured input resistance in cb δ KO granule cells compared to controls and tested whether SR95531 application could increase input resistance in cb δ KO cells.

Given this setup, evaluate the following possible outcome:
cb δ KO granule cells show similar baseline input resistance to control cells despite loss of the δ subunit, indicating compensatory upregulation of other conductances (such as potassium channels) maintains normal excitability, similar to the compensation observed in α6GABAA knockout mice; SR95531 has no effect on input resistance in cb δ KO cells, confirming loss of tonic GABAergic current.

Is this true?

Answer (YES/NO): NO